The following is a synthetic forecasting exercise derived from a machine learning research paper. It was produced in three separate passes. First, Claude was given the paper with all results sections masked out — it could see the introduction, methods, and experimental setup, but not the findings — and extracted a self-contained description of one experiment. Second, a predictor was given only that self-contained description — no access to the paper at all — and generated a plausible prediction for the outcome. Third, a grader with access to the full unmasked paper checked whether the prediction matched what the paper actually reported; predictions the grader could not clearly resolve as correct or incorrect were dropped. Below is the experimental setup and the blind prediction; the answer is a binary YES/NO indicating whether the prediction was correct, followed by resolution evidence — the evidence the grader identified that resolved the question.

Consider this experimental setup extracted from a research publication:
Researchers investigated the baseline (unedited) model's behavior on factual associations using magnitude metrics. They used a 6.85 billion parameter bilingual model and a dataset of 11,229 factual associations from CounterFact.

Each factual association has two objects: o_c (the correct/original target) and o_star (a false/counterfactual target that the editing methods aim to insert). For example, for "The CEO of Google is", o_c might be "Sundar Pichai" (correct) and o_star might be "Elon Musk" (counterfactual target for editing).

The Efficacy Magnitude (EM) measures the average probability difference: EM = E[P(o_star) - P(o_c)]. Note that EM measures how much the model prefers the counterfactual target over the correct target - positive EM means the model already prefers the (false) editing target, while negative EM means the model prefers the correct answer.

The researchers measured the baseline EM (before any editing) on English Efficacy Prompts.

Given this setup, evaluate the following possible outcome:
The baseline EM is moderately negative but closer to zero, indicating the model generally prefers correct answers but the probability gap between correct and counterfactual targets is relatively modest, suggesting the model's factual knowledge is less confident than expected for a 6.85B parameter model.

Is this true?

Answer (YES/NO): YES